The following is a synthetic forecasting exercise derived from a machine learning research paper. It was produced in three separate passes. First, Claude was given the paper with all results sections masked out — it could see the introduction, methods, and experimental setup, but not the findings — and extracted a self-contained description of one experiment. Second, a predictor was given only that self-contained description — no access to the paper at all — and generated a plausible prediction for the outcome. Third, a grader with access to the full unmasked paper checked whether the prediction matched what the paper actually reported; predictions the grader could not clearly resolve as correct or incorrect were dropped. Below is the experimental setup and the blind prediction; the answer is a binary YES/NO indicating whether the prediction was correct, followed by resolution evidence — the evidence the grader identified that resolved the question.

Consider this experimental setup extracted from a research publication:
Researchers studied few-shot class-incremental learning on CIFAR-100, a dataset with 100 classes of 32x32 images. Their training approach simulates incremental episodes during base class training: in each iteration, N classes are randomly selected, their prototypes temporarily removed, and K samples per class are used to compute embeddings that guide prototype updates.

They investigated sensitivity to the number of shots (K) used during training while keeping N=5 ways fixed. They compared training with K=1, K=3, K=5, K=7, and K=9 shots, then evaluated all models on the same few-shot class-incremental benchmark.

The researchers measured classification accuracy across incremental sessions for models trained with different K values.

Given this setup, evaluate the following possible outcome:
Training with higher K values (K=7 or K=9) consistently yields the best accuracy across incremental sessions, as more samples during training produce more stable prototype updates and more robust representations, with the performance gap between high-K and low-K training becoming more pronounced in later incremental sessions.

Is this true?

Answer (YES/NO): NO